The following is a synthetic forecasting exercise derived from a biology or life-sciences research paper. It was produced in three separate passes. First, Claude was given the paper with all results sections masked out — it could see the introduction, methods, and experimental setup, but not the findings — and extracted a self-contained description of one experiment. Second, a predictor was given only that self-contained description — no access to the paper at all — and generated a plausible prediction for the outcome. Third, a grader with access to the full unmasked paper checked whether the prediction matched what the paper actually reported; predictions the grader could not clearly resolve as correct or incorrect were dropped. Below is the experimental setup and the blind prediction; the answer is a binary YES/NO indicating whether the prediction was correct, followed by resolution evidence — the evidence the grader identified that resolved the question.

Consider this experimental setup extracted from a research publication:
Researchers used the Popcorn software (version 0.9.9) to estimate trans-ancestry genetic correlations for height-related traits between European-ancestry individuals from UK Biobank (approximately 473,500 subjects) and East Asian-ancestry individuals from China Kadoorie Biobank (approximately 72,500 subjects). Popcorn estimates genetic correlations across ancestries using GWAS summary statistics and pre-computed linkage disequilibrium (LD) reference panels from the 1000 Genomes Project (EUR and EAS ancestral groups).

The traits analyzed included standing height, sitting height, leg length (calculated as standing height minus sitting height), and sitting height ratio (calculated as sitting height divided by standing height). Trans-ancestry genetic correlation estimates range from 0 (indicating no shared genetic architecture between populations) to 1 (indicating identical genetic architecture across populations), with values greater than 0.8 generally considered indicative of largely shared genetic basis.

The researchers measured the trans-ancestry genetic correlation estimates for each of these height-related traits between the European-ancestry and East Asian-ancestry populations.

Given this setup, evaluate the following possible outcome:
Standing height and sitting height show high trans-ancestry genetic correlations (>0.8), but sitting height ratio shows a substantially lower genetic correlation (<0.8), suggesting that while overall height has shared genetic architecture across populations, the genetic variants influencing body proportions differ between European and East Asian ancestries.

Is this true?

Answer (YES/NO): NO